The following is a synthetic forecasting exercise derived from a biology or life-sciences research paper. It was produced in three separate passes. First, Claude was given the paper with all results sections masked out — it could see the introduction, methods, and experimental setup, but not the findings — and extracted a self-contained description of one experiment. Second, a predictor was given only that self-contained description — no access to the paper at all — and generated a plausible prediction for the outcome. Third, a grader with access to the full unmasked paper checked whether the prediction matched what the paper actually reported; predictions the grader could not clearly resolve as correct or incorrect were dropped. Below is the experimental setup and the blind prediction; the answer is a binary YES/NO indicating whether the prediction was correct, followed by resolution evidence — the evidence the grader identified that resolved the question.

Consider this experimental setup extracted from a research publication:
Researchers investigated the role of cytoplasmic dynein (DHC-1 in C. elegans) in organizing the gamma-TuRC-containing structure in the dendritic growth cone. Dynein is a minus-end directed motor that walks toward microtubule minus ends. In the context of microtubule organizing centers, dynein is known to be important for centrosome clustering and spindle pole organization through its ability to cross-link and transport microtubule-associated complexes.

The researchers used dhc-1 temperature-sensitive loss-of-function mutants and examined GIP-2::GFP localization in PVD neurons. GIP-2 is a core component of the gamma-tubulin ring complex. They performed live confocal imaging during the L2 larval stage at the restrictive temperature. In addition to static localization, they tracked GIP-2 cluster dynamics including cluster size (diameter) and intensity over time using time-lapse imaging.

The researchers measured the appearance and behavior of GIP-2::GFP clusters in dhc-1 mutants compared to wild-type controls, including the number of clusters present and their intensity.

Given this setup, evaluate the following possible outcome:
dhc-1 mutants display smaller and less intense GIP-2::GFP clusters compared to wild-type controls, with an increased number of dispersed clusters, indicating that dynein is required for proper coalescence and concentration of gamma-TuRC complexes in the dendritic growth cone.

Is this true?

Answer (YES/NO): YES